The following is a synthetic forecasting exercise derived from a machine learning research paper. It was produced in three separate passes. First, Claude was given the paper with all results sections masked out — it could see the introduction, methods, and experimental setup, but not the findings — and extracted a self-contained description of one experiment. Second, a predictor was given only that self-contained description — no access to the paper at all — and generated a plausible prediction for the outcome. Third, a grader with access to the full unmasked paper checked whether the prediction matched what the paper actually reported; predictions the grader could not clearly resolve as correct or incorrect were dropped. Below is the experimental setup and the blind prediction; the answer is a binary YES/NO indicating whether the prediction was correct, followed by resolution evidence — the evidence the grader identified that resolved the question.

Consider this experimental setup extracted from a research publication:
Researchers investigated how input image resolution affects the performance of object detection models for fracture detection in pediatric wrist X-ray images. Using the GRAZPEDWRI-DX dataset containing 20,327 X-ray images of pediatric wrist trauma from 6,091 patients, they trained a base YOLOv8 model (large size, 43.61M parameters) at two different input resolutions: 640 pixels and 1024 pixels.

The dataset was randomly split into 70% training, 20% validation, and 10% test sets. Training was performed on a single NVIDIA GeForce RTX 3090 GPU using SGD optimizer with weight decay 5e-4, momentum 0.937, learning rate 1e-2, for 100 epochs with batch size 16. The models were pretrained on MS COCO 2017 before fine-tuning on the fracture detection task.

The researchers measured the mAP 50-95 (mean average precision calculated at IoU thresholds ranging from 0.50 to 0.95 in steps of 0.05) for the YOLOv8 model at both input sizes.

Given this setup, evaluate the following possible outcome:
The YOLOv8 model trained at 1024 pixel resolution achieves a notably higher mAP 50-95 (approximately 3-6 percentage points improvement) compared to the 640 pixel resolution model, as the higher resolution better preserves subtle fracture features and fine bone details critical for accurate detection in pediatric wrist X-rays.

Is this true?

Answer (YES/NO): NO